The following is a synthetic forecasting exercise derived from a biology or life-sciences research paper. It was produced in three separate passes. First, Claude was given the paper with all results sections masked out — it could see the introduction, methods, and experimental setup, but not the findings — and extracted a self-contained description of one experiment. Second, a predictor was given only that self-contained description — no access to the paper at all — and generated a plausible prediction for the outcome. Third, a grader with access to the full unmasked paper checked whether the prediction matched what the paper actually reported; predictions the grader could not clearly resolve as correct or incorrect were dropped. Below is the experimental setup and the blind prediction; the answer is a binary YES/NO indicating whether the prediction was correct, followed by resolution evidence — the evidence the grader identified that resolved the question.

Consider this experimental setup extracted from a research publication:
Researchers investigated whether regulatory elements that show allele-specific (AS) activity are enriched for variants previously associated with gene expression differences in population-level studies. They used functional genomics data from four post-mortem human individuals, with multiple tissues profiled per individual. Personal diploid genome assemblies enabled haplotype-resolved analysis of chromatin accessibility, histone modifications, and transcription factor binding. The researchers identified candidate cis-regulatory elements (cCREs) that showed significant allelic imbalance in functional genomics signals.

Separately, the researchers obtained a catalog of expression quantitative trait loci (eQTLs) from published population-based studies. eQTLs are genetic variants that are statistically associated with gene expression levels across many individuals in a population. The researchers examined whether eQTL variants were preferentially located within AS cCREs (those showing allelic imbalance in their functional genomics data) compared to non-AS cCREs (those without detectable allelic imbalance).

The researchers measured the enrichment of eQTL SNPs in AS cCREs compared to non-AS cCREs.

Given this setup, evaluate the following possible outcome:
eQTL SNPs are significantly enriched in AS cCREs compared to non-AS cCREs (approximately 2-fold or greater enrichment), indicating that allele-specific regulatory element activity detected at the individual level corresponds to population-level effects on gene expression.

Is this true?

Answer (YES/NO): YES